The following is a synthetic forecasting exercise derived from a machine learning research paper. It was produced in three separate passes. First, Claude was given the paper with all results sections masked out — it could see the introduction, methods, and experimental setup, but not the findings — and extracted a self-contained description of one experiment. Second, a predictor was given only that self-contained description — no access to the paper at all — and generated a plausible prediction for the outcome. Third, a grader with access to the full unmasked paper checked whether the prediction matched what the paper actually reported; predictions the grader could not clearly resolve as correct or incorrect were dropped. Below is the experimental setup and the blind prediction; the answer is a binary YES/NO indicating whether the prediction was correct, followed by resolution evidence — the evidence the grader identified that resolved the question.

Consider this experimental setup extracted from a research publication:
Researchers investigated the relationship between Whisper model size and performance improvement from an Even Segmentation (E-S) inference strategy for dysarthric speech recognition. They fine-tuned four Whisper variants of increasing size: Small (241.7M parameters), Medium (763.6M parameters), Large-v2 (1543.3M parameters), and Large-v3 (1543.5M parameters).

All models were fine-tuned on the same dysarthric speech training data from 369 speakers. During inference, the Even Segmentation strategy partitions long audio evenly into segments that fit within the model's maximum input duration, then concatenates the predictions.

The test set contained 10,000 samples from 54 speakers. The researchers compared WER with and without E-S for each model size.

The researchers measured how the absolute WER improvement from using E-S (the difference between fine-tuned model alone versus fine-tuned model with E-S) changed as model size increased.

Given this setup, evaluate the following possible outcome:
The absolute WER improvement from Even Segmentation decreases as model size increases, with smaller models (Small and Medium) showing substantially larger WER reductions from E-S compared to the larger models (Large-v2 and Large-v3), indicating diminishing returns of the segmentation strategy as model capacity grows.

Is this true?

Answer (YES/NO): NO